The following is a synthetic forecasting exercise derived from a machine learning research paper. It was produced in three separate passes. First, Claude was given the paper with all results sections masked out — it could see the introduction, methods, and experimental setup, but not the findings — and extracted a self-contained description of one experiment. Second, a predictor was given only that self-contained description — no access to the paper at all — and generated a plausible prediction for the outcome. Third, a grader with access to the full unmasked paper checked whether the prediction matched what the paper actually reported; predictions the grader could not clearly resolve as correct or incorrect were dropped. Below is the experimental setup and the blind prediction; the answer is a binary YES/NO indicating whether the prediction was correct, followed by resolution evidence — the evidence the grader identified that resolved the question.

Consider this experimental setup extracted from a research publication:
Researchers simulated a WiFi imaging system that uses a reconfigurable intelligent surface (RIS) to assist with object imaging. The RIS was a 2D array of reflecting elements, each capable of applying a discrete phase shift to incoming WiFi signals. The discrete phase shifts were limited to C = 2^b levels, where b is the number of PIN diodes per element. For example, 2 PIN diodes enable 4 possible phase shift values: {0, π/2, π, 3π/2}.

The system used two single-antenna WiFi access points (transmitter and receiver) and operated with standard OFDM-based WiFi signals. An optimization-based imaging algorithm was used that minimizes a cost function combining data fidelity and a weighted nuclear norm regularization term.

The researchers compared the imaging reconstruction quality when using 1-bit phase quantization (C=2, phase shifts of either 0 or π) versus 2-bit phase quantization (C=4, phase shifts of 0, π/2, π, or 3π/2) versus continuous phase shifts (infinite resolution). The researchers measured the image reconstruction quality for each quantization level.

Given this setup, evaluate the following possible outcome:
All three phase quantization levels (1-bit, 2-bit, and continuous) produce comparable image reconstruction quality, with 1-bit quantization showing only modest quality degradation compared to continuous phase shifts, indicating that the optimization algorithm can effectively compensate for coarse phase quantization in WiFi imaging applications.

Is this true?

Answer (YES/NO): NO